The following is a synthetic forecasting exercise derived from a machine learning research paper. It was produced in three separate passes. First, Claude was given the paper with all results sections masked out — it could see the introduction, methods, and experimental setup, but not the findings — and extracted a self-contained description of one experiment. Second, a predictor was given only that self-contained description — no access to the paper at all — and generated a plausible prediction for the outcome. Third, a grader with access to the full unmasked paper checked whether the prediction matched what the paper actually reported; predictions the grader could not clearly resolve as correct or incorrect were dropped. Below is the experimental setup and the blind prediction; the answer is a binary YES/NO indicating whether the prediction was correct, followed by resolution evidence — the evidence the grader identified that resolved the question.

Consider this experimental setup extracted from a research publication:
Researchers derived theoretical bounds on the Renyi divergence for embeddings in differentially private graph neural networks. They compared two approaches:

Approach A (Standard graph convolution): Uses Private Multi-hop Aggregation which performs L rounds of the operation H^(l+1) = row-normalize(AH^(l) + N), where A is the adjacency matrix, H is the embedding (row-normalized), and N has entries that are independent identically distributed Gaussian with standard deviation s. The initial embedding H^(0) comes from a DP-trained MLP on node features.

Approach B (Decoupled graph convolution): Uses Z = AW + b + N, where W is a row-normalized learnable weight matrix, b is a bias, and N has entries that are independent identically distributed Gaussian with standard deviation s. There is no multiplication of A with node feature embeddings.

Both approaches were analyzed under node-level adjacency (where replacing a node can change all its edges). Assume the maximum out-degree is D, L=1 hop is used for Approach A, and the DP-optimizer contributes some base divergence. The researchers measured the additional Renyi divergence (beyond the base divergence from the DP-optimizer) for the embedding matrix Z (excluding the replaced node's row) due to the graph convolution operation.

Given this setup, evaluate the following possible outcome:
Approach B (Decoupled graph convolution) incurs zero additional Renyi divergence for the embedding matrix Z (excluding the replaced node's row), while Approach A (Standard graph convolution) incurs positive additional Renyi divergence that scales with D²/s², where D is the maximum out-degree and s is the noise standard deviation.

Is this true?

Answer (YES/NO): NO